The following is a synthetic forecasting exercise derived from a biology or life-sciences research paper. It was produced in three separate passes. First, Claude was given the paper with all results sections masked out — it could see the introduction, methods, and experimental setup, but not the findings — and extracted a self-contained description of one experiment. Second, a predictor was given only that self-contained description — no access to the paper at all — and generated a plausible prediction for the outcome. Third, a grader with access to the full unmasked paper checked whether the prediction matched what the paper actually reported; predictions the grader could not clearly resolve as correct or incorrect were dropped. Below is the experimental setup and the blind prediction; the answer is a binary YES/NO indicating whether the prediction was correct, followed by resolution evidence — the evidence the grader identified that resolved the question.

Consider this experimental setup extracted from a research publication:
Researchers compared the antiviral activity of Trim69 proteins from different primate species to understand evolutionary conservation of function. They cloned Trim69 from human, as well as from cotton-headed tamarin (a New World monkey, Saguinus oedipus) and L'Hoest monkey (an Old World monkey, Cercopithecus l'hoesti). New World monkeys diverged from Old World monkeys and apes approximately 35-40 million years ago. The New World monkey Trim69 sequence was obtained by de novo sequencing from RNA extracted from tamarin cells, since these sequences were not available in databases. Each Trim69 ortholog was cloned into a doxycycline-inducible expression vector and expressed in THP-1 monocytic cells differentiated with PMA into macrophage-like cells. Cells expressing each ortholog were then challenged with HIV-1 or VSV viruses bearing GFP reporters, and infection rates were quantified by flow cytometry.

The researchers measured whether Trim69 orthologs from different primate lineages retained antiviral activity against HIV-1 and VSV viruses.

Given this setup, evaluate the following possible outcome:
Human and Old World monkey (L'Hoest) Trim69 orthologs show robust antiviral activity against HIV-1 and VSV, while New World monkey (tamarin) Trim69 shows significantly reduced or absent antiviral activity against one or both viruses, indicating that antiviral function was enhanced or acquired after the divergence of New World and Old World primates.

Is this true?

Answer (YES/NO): NO